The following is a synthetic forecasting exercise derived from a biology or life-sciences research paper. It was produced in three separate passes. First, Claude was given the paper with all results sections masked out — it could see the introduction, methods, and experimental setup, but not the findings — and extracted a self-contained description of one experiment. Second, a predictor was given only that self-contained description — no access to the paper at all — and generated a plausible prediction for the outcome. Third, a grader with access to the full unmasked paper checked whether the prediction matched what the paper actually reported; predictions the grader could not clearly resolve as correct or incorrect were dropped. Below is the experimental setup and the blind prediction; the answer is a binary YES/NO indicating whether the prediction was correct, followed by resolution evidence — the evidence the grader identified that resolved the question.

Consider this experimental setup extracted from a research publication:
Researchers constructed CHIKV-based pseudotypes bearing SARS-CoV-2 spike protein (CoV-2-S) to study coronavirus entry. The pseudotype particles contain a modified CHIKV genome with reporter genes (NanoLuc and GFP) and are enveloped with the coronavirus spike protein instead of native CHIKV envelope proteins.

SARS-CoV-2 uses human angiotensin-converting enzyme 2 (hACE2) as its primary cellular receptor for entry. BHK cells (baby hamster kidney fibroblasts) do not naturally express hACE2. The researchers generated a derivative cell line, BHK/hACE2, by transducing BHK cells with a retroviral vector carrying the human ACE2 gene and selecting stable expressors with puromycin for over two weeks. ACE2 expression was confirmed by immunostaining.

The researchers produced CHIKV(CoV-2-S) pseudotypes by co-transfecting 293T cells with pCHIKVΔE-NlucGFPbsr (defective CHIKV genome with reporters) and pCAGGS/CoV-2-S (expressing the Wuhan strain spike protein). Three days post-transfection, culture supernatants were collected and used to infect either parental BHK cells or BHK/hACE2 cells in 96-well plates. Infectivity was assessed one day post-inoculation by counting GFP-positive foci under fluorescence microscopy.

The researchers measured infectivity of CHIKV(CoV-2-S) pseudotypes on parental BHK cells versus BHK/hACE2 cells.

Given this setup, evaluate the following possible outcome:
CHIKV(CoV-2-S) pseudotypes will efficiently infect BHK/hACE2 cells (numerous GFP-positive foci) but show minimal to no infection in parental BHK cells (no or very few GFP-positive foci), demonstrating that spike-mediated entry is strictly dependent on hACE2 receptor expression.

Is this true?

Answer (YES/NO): NO